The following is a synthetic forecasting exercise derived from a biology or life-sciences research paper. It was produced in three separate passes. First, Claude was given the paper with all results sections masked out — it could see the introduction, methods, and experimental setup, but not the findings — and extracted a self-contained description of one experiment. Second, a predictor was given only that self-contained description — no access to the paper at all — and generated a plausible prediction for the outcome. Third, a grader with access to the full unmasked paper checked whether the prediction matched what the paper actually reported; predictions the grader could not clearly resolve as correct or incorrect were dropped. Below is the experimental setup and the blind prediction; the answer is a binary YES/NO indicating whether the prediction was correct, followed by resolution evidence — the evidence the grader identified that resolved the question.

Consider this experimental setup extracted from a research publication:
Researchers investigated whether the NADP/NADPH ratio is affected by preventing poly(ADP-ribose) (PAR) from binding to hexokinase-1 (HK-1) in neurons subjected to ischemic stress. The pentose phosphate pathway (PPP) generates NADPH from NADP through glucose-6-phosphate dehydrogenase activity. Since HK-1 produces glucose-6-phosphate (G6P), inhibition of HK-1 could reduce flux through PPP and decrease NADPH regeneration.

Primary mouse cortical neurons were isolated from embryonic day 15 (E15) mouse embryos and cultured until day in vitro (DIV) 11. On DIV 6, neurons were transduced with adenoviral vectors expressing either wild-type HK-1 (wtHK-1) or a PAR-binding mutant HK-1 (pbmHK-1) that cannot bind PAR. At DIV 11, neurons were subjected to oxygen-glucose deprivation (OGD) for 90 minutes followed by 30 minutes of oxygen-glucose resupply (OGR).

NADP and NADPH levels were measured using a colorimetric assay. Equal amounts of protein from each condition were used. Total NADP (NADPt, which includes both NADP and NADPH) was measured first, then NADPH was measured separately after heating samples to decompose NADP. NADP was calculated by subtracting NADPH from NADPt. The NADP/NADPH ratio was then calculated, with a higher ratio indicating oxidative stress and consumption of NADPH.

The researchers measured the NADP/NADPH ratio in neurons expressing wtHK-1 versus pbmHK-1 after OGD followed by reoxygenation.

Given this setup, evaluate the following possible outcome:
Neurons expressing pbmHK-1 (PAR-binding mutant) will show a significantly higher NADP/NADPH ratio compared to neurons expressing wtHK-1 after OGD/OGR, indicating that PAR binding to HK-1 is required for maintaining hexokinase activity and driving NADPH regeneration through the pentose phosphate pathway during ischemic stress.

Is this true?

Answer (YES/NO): NO